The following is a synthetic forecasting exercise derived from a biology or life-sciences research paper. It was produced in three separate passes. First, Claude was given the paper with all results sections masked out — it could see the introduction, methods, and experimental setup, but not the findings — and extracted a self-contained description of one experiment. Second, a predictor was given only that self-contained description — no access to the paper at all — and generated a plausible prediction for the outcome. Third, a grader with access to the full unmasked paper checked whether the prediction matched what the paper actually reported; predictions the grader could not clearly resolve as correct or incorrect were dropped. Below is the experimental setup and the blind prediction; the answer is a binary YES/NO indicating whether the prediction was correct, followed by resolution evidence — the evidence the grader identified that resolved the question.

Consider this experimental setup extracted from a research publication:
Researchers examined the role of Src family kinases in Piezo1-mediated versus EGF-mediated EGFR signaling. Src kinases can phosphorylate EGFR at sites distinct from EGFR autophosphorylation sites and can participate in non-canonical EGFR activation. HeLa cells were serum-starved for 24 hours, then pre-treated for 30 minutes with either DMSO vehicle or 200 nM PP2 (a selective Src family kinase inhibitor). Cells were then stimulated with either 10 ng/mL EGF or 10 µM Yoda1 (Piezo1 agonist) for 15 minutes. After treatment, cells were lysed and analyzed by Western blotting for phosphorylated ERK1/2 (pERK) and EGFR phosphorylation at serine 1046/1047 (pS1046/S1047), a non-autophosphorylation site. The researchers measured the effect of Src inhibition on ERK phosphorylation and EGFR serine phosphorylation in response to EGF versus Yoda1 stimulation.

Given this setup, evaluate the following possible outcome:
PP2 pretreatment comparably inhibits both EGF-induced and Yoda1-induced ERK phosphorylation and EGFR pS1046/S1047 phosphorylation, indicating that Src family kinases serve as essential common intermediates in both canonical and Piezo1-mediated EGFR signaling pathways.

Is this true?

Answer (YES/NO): NO